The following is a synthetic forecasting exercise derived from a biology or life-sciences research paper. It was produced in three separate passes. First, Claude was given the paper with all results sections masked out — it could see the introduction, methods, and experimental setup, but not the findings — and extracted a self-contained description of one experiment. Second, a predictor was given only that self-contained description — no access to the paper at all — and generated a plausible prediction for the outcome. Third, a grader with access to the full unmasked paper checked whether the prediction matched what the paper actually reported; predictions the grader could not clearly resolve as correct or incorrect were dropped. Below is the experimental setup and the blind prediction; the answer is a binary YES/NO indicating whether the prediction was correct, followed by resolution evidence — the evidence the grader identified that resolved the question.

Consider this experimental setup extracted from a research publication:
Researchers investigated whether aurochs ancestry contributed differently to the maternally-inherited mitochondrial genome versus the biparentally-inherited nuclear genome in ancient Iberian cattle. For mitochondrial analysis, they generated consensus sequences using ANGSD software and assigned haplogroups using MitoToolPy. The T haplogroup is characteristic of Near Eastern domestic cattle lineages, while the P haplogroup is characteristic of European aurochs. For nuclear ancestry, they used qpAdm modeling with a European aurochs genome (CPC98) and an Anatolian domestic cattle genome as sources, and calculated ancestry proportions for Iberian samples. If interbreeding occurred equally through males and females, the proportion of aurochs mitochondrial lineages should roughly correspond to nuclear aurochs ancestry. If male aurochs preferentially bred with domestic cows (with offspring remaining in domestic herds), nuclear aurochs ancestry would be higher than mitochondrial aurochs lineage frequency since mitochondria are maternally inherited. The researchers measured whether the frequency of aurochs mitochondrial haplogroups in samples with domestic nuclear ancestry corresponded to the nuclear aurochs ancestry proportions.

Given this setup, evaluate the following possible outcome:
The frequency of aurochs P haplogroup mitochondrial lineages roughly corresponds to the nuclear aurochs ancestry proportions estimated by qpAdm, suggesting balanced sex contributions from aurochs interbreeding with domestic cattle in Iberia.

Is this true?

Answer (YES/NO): NO